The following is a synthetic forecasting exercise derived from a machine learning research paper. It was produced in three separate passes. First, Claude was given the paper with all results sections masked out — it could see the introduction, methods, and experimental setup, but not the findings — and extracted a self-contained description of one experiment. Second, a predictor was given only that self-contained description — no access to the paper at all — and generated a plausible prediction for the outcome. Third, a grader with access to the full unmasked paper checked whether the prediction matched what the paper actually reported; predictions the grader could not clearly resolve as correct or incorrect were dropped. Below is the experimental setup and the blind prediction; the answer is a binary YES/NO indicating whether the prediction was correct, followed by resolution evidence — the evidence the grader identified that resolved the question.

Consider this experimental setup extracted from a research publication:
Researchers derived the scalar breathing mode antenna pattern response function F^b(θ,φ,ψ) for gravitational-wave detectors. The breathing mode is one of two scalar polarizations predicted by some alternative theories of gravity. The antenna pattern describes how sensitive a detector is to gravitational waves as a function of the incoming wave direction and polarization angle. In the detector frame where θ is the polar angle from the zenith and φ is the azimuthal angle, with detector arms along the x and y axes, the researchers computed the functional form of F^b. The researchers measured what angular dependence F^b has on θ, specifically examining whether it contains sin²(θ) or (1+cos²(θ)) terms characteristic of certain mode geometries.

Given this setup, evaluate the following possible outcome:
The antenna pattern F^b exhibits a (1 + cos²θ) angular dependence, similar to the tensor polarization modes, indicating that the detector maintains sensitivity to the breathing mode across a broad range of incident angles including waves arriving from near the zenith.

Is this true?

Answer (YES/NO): NO